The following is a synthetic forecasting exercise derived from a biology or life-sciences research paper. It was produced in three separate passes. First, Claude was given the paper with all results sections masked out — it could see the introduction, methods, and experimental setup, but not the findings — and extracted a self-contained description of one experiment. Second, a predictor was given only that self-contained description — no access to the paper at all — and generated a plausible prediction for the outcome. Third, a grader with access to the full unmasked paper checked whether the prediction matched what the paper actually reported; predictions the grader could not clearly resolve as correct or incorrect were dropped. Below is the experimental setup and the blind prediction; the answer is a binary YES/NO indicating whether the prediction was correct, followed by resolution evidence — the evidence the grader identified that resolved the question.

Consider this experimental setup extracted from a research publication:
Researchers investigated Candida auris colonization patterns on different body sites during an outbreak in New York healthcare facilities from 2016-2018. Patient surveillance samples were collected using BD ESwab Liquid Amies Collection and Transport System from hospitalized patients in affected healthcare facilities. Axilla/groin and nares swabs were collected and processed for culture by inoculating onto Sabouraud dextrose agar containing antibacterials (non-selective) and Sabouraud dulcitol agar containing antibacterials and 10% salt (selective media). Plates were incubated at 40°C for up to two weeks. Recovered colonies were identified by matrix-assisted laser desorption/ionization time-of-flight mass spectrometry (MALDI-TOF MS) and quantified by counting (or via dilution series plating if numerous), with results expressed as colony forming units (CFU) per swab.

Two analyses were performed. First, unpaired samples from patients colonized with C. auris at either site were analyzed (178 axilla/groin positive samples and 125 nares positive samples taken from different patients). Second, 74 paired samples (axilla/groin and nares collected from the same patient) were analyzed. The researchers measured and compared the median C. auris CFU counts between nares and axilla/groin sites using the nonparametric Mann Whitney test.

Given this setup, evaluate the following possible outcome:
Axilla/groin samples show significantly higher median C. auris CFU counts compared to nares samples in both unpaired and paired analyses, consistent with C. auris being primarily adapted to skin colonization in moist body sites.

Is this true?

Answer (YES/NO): NO